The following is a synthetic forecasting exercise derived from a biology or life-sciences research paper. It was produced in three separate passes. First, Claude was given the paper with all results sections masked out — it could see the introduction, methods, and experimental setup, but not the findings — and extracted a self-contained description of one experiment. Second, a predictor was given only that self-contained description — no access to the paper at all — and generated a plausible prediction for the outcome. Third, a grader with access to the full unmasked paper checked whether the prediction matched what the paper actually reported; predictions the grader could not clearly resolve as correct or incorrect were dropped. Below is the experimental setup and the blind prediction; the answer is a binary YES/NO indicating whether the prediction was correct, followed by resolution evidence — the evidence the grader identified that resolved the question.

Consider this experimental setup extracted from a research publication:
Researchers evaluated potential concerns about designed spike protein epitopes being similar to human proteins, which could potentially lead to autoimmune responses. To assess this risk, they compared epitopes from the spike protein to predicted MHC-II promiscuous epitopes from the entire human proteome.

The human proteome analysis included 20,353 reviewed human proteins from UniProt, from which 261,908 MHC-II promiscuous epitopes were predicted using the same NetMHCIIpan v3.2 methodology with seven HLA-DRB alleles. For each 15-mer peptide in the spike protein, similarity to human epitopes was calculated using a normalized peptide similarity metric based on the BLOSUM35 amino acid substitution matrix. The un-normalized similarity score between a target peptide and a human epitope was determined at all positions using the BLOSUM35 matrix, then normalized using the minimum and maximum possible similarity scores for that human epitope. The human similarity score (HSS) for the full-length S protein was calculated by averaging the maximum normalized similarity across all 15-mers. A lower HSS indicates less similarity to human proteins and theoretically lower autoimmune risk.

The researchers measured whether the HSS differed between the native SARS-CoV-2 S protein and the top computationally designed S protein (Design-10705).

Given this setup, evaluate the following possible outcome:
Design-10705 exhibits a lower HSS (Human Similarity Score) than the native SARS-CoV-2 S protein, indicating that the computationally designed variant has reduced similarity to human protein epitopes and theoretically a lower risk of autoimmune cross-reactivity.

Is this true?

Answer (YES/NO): YES